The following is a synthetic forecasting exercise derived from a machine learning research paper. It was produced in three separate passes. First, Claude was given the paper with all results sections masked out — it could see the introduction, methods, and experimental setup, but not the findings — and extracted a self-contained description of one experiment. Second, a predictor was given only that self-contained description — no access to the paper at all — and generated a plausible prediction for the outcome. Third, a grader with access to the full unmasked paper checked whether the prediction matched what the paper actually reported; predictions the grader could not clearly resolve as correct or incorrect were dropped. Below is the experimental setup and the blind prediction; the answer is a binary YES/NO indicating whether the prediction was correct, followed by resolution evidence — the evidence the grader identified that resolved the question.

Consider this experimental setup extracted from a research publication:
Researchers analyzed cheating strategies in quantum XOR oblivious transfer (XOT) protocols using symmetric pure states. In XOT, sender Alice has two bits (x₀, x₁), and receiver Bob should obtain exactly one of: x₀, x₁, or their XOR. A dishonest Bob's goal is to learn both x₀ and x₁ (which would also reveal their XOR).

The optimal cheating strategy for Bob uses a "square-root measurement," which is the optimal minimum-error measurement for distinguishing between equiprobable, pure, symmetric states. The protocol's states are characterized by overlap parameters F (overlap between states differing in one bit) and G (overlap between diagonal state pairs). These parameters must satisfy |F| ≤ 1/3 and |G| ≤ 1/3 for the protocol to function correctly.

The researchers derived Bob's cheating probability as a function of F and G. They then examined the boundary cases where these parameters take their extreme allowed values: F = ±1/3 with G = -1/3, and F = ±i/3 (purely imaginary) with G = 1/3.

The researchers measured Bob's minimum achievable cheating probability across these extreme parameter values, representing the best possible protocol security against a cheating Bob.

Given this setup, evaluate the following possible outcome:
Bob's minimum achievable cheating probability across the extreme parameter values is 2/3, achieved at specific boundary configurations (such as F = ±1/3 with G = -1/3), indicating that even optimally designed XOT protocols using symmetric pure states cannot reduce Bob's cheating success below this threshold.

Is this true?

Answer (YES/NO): NO